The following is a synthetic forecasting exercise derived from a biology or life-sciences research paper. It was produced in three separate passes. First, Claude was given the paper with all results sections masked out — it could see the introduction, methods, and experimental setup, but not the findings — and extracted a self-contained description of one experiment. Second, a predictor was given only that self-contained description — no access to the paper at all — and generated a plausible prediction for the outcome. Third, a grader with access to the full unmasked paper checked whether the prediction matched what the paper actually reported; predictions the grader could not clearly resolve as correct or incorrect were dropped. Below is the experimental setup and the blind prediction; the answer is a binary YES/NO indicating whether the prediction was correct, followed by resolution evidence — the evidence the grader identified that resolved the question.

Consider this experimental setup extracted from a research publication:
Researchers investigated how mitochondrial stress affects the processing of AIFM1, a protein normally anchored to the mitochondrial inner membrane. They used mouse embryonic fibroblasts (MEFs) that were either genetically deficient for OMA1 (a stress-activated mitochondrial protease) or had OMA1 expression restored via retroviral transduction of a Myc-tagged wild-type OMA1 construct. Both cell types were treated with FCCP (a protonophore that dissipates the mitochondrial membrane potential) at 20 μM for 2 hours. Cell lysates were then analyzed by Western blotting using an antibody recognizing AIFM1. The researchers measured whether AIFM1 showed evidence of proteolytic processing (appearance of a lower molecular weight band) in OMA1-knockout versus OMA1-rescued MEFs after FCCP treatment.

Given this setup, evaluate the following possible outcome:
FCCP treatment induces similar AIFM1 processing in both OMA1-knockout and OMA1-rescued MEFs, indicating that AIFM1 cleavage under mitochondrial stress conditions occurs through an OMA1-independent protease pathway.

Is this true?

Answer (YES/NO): NO